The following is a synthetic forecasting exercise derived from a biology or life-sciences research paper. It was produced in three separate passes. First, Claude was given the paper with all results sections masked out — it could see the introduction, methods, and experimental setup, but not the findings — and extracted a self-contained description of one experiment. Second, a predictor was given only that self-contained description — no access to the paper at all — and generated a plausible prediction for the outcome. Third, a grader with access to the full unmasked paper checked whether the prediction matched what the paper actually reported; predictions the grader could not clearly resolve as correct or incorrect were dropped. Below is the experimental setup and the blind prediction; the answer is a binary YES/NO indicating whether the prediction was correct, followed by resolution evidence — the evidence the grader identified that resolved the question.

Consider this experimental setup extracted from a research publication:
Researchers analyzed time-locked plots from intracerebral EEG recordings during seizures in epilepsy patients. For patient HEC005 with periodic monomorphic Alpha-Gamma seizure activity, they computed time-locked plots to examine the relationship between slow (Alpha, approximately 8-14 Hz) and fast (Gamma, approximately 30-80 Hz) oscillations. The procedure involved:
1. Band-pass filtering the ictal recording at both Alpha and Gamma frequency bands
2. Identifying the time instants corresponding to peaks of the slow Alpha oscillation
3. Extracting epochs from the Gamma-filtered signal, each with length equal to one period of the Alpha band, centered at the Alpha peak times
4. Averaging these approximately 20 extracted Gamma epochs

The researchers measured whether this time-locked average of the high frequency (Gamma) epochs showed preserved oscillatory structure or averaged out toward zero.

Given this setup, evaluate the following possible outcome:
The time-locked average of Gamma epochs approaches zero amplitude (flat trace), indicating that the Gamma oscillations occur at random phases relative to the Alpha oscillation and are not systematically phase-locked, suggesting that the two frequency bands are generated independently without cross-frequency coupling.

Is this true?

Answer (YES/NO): NO